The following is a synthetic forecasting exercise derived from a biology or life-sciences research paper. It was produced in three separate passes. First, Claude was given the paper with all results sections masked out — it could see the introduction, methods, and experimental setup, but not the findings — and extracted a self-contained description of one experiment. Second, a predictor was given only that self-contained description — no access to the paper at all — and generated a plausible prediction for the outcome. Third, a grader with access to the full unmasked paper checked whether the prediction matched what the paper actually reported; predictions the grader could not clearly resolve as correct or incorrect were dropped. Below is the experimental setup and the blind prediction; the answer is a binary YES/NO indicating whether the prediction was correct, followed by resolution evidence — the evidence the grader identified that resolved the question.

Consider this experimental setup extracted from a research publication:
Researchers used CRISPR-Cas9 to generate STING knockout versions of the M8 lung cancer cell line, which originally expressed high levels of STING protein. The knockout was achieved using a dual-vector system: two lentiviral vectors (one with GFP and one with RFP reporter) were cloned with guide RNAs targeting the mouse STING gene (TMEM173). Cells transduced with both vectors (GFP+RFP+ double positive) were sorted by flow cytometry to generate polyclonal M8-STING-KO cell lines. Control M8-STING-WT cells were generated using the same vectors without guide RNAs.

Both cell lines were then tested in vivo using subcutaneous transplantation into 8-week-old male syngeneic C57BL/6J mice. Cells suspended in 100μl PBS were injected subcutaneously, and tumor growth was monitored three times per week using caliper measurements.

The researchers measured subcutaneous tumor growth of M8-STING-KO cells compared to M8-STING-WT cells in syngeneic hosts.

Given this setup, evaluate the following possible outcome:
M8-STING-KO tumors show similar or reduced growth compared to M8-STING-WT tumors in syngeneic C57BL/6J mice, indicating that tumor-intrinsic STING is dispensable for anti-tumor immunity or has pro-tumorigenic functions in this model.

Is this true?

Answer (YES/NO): YES